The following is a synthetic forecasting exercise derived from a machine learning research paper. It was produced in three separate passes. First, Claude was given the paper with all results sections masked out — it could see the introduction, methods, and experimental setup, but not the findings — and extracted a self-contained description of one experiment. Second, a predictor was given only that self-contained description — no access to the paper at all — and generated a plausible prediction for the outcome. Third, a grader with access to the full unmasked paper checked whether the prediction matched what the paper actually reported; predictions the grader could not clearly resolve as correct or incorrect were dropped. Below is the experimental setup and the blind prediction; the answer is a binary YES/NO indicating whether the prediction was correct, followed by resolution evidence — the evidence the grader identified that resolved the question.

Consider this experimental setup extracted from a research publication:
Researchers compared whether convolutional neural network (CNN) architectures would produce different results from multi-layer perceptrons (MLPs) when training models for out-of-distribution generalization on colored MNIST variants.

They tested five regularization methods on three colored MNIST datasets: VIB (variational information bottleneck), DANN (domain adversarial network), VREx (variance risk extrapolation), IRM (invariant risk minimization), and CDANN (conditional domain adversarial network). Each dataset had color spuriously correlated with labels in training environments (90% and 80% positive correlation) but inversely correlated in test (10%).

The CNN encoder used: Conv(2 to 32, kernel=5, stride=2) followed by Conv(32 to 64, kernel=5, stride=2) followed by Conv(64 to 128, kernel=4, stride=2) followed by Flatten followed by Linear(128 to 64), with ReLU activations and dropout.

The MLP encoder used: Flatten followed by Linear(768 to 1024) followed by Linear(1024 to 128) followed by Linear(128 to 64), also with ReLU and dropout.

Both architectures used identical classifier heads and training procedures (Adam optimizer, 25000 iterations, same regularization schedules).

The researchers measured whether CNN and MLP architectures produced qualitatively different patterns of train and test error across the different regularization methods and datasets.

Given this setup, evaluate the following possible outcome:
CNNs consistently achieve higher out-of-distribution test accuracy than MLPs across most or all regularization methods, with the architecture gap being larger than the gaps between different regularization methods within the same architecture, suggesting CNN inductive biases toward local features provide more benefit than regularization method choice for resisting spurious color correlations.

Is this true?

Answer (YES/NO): NO